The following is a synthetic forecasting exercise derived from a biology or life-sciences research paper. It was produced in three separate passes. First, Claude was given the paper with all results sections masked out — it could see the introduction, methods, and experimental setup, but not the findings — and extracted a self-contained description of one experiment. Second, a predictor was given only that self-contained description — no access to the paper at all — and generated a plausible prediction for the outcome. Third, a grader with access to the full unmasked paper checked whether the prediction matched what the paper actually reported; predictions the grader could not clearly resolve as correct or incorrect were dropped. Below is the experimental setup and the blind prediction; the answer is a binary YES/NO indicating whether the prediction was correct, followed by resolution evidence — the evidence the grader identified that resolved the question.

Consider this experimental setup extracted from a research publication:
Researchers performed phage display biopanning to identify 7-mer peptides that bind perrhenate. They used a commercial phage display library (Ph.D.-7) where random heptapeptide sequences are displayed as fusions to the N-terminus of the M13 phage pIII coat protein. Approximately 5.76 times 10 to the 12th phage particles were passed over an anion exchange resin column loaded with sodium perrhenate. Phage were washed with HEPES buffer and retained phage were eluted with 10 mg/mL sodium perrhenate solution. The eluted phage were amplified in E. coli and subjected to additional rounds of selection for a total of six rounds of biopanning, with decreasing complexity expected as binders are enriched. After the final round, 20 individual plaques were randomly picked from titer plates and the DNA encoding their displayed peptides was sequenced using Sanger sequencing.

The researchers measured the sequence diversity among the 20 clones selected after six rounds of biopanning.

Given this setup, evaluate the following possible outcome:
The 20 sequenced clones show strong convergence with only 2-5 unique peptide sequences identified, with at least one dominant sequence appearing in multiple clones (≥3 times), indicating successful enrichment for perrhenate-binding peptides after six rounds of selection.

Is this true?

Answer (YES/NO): NO